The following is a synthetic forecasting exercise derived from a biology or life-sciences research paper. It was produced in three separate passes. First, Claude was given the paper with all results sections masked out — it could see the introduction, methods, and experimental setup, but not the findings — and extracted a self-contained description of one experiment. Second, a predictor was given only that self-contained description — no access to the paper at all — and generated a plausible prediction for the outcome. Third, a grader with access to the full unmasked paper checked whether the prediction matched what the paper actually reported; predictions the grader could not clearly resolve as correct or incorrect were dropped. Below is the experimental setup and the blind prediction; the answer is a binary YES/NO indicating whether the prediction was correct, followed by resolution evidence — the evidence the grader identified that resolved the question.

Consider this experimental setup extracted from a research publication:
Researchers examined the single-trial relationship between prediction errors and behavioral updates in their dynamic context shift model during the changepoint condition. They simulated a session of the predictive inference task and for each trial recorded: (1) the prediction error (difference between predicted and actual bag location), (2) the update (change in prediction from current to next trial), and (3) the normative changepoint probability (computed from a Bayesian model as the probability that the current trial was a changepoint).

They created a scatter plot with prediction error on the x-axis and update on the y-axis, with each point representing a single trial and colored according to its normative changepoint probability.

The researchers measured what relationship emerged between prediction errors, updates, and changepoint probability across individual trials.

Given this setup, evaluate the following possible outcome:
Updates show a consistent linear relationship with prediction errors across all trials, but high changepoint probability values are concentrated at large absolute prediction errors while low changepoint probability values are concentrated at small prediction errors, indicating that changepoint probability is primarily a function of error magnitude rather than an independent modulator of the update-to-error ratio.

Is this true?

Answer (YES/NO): NO